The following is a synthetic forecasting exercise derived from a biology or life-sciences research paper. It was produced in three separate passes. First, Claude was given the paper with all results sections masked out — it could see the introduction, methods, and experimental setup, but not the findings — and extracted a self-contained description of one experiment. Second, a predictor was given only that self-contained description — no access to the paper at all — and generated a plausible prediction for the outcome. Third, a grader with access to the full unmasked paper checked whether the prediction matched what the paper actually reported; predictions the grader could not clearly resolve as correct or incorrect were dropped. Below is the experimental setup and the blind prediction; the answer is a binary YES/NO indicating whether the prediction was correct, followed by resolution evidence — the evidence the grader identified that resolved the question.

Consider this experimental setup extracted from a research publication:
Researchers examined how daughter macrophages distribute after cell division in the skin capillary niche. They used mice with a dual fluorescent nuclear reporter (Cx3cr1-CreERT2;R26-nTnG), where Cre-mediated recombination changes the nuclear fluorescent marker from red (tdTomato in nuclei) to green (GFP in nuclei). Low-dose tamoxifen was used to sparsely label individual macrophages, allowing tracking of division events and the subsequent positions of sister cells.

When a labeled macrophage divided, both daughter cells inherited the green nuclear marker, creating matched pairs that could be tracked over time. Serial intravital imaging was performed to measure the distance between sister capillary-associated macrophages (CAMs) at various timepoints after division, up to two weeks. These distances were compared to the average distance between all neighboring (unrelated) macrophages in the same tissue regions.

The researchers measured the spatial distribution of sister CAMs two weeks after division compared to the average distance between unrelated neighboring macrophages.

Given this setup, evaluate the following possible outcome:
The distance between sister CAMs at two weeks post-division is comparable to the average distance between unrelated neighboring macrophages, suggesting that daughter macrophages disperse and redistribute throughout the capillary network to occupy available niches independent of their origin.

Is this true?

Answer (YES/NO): NO